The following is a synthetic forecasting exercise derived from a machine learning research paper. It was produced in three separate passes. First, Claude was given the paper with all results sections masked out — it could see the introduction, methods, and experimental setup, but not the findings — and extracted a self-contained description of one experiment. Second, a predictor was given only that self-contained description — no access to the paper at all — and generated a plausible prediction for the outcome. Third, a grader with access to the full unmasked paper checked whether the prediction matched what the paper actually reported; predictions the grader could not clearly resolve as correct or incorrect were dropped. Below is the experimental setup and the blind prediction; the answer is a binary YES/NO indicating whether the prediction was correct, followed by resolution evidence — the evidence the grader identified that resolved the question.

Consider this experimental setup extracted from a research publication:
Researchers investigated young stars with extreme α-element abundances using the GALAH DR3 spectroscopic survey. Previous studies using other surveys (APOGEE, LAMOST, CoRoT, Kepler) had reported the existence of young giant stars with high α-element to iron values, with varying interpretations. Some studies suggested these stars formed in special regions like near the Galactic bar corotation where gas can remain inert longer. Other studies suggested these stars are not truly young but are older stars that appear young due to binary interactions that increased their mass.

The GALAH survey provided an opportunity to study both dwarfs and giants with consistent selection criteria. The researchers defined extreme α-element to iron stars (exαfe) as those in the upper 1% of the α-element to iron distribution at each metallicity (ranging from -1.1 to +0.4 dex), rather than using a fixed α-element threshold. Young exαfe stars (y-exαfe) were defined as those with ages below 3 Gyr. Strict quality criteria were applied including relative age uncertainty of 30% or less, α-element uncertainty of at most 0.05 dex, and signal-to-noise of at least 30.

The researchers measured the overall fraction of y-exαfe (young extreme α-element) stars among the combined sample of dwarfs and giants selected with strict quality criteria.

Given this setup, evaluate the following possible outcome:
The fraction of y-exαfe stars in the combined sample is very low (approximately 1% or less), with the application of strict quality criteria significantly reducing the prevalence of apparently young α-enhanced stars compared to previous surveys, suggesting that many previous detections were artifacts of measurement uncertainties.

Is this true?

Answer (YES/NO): NO